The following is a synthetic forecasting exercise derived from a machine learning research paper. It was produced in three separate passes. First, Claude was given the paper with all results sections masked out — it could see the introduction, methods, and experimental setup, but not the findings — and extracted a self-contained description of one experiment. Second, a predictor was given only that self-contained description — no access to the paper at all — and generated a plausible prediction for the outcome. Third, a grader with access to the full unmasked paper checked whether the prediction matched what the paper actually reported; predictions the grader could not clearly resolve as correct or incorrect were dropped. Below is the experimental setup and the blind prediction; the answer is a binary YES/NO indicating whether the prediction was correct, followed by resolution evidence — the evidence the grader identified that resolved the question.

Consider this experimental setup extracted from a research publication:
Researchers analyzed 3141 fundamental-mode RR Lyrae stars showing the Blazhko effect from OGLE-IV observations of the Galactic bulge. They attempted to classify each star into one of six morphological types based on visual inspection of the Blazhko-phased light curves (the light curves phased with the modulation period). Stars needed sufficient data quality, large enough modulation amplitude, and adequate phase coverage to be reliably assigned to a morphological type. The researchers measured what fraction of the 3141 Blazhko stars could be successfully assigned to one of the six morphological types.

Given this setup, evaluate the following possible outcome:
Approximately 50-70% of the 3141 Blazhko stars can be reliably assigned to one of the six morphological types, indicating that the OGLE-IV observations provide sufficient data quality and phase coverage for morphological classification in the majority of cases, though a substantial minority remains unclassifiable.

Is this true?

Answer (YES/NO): NO